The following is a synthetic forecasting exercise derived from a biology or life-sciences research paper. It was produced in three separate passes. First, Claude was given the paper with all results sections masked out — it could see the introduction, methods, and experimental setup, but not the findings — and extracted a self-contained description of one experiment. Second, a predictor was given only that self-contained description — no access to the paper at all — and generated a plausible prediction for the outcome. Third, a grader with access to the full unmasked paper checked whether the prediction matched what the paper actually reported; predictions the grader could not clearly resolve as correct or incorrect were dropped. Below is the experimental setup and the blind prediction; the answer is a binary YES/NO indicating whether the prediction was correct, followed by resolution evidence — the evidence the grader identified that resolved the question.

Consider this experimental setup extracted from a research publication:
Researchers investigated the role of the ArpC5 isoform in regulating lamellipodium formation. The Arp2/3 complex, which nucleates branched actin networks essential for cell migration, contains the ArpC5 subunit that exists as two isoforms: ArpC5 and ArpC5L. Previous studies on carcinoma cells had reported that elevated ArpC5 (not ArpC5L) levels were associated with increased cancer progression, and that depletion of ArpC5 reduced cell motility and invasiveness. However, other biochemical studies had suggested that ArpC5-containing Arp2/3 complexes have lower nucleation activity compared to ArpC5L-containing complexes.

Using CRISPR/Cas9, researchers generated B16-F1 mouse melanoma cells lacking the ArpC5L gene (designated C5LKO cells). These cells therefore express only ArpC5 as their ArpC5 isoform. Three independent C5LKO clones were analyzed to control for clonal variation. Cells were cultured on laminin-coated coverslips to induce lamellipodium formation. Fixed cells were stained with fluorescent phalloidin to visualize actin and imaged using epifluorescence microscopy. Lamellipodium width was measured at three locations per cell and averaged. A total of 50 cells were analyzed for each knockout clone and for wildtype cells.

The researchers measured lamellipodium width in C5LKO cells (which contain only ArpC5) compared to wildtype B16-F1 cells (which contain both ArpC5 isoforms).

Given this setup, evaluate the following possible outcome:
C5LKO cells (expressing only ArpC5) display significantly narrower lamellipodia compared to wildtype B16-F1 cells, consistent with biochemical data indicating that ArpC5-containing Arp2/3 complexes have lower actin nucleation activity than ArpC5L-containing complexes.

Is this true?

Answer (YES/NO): NO